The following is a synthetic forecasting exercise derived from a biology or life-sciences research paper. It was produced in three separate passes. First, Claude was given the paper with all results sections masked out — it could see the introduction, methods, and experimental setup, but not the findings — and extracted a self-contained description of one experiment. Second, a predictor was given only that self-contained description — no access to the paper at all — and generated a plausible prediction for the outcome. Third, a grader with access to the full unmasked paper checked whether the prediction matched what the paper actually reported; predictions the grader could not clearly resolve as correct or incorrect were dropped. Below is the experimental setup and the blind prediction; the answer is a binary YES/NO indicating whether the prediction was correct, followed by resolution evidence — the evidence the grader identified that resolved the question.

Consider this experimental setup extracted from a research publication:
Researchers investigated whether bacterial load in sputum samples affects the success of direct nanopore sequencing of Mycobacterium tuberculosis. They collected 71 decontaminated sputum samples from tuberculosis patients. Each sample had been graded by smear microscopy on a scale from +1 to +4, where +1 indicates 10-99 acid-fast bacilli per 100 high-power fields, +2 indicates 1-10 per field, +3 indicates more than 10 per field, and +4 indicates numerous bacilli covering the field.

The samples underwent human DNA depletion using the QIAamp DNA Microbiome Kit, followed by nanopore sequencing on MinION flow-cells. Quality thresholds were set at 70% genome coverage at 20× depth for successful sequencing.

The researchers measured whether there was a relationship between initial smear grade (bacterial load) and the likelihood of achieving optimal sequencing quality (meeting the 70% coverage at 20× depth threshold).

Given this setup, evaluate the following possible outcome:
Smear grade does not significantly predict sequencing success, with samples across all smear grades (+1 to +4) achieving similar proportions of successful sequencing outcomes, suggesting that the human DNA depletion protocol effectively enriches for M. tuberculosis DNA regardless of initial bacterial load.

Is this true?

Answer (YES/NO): NO